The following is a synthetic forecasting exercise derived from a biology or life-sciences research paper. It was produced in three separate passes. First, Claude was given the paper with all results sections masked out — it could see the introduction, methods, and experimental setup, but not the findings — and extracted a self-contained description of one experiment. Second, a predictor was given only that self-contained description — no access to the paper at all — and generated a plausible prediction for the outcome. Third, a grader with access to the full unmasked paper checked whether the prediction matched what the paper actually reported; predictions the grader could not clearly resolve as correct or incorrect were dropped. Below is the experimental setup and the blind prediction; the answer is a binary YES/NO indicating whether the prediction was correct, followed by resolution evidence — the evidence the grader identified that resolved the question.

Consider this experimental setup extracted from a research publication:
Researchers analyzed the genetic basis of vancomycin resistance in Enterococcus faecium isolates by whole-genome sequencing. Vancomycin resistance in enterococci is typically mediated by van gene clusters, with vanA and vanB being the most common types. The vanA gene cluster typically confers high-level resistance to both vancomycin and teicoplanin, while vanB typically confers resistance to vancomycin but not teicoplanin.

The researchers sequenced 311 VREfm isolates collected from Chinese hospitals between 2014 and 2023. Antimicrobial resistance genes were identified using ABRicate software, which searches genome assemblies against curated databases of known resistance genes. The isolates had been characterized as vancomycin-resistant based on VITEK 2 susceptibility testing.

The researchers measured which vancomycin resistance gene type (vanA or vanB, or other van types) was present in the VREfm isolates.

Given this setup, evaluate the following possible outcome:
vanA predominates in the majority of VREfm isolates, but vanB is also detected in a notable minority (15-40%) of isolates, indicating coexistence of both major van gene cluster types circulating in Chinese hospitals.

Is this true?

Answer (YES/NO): NO